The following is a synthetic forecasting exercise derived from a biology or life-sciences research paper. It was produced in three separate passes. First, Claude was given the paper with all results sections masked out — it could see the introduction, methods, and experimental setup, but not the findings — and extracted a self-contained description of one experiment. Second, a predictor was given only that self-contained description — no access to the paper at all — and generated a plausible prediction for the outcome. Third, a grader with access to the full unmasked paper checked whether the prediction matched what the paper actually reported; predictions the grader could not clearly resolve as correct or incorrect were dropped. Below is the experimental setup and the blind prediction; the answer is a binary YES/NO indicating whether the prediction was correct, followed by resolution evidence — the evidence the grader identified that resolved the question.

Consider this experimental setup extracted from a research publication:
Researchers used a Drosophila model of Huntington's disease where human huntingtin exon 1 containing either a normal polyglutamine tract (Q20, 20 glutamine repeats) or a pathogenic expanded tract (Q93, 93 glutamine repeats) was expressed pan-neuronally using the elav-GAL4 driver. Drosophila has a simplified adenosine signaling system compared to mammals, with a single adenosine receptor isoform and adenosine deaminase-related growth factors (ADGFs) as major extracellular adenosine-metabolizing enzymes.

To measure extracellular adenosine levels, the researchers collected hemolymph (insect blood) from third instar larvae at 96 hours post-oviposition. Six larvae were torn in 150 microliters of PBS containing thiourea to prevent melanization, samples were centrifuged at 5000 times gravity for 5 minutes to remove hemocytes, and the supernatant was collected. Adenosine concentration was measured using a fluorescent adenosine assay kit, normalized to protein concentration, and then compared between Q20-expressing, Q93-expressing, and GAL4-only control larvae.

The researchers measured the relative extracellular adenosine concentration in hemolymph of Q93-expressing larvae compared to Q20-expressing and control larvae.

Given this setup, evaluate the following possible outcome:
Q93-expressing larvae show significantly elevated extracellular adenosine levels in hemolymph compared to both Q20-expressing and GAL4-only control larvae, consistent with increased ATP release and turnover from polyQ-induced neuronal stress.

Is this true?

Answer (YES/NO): NO